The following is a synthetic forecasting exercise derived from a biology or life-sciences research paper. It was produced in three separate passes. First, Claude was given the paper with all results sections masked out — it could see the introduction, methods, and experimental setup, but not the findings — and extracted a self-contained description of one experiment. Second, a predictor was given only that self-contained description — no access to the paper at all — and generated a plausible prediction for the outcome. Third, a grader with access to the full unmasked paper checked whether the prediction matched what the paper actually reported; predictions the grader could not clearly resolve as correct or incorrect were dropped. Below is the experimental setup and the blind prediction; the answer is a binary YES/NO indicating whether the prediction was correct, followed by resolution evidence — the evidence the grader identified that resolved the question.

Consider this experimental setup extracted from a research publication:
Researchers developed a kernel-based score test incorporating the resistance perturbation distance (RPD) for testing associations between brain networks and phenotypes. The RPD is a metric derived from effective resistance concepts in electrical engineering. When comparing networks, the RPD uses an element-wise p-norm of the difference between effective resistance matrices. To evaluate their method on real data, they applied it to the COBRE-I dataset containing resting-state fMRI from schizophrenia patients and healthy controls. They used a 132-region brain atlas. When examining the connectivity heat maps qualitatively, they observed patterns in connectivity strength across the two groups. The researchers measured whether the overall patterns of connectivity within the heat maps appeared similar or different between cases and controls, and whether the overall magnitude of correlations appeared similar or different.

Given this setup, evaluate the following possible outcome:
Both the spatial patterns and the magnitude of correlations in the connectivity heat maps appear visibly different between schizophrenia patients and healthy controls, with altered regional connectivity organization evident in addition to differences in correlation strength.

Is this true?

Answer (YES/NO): NO